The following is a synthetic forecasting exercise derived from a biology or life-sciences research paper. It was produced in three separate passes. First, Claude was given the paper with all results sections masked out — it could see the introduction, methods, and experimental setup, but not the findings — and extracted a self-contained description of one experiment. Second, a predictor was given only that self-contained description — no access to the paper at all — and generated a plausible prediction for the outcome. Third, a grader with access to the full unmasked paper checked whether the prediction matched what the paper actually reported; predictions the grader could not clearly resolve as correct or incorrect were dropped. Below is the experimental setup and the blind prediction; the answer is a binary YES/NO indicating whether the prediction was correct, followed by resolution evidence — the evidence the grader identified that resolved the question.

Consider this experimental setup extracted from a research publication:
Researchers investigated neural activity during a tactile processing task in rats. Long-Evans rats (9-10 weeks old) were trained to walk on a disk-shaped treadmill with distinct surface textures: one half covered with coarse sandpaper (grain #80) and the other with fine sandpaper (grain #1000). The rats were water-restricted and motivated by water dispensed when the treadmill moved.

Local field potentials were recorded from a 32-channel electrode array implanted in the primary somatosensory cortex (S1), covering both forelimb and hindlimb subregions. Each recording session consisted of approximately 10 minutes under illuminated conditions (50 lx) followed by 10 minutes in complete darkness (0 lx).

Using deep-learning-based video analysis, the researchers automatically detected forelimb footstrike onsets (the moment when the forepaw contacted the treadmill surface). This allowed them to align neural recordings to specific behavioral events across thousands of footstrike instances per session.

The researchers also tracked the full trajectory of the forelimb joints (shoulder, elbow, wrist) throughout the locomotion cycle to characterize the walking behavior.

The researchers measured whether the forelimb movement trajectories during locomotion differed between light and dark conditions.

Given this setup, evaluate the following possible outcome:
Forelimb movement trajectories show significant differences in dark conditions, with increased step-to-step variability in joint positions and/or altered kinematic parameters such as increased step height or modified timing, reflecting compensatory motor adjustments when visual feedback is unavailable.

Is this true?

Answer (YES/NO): NO